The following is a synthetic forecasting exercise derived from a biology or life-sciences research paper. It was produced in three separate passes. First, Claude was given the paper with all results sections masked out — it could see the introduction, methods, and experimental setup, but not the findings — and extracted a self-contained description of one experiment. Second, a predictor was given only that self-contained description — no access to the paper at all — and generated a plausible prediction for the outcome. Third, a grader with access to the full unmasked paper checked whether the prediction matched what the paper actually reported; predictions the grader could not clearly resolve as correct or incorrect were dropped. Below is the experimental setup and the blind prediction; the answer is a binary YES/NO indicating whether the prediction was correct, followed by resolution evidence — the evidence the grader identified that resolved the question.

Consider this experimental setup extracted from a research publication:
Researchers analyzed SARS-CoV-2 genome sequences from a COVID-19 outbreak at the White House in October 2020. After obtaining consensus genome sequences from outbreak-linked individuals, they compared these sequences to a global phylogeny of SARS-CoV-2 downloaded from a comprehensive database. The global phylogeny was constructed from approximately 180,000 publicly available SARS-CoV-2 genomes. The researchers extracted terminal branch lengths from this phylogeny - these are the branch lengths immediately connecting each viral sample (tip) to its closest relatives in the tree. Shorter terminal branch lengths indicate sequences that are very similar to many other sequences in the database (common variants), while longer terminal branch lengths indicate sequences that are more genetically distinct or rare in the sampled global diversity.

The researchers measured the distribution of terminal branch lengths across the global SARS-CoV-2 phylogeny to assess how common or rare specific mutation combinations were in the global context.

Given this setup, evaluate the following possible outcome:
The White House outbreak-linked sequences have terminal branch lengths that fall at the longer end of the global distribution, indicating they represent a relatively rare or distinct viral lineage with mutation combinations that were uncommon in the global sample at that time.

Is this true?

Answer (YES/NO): YES